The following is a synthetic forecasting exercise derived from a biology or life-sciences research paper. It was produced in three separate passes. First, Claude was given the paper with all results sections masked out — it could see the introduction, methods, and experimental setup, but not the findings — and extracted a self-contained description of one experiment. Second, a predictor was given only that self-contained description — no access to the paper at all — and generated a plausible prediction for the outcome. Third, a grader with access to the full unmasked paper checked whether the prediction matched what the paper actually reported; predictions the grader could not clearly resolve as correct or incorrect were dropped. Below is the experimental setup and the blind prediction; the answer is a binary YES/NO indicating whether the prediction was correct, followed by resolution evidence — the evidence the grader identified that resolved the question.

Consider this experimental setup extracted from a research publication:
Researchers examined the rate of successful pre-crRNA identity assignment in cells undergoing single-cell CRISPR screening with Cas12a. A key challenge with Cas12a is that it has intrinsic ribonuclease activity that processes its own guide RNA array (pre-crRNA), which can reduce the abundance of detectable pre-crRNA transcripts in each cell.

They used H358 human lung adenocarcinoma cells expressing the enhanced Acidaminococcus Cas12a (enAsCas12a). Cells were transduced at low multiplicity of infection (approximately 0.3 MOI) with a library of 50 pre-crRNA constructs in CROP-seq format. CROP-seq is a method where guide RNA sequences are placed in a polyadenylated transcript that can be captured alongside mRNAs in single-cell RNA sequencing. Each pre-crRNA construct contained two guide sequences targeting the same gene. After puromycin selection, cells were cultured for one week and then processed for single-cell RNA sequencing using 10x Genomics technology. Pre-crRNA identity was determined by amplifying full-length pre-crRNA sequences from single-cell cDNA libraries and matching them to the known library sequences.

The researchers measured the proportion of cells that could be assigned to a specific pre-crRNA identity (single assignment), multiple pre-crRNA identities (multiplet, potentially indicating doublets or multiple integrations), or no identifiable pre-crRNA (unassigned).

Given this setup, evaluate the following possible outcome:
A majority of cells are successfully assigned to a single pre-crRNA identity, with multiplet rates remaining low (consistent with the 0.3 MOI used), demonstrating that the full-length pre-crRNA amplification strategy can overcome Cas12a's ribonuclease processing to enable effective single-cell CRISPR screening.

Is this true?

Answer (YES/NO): NO